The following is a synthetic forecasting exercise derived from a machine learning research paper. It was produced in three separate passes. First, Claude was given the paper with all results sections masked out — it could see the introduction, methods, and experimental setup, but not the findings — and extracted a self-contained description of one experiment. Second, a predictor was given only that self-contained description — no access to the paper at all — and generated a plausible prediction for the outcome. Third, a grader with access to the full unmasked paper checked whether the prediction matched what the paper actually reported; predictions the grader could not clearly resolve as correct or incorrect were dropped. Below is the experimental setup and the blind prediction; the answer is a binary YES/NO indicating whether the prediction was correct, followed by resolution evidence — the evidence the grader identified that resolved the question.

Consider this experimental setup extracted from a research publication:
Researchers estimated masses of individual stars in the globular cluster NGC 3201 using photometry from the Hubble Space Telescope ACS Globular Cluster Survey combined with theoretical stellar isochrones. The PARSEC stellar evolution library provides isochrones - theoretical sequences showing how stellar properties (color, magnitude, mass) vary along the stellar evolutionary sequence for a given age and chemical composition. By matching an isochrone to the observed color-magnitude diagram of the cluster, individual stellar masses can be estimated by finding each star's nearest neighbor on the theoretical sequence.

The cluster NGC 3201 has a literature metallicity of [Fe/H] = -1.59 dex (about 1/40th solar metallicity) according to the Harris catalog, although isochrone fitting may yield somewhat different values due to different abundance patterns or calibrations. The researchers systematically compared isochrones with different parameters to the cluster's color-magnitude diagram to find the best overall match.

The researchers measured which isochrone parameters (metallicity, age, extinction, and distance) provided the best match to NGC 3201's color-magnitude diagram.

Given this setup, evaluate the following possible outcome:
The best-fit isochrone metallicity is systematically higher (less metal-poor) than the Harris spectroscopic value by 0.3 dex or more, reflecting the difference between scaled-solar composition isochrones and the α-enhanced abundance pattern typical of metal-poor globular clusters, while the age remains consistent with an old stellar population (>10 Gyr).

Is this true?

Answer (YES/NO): NO